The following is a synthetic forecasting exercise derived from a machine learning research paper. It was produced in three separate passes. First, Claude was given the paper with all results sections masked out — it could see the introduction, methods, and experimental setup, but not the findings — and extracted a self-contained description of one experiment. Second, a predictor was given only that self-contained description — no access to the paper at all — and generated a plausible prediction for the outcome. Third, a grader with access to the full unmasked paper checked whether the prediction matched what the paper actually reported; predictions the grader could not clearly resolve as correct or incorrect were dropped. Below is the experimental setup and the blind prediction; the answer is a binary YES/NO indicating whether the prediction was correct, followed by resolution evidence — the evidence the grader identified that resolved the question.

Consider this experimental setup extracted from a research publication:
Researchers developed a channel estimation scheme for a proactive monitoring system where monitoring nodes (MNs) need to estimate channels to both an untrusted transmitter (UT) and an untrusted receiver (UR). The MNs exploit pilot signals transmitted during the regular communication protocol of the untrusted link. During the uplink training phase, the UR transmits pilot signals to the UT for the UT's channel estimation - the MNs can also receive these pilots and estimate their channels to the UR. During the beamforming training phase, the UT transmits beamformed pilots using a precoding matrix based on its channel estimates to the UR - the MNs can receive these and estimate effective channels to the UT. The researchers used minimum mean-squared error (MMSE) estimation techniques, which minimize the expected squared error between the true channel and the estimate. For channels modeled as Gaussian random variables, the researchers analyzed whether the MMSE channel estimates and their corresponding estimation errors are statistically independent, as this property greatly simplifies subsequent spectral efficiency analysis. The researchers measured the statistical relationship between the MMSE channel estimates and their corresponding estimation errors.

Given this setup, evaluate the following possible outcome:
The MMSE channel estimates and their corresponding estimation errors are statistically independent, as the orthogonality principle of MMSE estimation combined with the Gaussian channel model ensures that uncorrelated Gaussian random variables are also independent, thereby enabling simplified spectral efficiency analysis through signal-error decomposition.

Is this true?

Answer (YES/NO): YES